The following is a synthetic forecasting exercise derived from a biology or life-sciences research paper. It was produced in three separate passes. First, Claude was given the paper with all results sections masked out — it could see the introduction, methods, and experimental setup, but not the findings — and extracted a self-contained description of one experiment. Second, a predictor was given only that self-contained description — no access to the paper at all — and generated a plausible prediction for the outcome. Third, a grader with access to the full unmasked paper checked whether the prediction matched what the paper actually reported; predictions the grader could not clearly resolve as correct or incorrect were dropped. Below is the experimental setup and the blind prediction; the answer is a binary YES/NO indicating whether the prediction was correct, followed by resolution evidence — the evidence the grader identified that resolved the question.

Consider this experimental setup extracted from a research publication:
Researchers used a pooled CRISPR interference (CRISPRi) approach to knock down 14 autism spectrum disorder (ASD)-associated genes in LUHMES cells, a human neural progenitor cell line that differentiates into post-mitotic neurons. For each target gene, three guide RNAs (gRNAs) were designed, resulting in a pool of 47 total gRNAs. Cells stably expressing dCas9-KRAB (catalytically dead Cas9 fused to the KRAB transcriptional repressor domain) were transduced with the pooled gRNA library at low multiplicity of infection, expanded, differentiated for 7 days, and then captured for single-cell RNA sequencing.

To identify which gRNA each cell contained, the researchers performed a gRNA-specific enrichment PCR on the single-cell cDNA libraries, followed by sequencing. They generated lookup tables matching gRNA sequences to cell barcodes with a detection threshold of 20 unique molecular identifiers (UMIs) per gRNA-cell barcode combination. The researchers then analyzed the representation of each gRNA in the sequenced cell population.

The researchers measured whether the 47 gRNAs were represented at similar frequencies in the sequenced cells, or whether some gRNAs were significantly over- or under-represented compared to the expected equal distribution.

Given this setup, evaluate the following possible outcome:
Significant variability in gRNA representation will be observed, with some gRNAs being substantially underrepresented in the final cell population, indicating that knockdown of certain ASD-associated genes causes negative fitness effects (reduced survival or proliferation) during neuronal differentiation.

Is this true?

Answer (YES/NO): YES